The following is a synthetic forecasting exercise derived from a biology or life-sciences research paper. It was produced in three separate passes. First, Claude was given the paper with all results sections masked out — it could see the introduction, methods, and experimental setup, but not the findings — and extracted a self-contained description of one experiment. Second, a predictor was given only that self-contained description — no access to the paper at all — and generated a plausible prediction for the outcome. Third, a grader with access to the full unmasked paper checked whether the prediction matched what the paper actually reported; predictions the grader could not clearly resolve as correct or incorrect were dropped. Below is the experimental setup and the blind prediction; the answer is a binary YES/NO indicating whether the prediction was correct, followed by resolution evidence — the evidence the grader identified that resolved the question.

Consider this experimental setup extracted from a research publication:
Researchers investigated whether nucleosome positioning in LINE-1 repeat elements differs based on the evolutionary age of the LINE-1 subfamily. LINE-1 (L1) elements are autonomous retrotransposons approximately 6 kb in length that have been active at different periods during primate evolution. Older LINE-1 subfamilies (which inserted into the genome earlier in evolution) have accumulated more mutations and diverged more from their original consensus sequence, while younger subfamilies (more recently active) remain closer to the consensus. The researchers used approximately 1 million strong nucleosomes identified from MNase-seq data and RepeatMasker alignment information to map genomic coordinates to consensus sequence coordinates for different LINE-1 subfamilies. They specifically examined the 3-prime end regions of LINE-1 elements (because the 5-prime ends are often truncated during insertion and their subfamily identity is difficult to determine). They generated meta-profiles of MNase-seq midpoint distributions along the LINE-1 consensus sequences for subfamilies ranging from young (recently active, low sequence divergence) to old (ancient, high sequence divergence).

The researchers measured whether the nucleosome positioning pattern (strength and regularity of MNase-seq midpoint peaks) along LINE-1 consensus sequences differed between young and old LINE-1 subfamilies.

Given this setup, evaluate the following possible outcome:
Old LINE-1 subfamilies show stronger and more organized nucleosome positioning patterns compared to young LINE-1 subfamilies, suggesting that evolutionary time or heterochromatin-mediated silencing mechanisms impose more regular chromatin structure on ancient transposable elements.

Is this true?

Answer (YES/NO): NO